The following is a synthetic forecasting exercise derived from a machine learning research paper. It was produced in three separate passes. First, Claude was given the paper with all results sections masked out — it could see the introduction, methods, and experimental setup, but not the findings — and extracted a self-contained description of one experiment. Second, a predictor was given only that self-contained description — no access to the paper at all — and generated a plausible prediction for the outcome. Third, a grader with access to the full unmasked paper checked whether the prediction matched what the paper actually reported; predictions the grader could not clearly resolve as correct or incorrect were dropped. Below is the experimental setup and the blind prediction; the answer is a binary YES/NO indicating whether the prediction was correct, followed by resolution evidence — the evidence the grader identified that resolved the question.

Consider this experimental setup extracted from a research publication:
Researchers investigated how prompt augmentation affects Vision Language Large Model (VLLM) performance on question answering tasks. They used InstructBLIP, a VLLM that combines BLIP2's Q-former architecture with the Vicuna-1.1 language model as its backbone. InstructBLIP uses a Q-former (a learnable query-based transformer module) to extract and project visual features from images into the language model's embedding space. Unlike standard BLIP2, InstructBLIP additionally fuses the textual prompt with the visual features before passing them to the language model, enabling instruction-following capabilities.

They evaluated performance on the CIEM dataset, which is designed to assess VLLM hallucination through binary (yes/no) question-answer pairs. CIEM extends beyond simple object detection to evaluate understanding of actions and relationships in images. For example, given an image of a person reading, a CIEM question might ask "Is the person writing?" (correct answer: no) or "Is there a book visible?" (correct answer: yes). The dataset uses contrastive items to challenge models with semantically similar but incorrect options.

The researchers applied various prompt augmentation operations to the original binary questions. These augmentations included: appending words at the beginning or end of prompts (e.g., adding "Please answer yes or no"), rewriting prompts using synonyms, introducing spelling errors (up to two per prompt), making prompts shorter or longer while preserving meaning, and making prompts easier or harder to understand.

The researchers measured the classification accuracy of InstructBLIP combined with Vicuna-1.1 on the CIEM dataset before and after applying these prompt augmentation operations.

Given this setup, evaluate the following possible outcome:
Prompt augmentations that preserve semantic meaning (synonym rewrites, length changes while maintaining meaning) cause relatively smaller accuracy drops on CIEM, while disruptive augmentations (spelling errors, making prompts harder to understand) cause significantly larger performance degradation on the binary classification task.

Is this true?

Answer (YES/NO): NO